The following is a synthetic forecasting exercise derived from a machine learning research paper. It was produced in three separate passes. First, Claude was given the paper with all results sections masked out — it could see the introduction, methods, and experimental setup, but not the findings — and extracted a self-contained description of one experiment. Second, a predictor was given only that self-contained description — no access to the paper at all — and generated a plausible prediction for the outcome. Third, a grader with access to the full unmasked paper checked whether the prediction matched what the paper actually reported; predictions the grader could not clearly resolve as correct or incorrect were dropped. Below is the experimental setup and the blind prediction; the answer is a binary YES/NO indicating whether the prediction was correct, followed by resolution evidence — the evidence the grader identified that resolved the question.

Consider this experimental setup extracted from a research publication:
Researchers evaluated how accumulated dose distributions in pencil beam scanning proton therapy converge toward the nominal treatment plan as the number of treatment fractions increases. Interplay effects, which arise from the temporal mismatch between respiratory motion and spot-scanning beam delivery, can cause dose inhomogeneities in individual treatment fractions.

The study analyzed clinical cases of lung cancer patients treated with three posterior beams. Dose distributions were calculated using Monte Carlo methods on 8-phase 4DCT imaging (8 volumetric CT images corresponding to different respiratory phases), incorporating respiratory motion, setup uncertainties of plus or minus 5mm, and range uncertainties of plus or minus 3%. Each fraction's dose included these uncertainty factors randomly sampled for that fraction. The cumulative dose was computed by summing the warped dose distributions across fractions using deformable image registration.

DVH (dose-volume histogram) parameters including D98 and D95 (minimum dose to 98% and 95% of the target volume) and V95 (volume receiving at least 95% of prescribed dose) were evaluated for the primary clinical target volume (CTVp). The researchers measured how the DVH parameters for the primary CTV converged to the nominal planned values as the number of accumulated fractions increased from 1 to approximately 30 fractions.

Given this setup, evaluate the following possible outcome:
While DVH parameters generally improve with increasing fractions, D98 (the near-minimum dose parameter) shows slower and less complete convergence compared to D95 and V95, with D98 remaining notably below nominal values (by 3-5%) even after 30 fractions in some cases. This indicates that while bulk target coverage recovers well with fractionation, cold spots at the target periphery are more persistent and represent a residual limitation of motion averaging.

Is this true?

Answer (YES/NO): NO